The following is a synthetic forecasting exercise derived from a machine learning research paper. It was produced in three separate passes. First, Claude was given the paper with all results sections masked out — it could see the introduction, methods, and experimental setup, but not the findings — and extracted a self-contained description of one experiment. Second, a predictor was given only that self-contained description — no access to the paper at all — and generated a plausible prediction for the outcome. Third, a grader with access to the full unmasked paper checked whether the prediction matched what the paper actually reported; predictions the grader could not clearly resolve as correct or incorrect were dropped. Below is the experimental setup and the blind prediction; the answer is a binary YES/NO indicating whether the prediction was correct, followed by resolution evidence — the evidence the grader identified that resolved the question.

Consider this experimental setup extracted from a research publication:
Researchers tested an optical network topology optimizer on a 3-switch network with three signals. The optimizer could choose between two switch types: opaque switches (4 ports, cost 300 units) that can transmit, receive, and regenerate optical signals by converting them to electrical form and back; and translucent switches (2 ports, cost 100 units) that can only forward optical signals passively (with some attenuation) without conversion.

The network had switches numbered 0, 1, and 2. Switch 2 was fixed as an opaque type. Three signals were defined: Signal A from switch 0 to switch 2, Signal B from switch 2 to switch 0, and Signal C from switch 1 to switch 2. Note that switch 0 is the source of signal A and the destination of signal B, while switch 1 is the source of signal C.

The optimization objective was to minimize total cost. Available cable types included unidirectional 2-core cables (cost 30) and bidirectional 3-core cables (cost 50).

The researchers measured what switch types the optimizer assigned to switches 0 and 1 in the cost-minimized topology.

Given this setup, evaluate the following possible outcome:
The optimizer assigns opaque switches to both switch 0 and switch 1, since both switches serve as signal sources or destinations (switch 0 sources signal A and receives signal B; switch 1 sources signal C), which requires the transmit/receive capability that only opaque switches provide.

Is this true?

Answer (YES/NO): YES